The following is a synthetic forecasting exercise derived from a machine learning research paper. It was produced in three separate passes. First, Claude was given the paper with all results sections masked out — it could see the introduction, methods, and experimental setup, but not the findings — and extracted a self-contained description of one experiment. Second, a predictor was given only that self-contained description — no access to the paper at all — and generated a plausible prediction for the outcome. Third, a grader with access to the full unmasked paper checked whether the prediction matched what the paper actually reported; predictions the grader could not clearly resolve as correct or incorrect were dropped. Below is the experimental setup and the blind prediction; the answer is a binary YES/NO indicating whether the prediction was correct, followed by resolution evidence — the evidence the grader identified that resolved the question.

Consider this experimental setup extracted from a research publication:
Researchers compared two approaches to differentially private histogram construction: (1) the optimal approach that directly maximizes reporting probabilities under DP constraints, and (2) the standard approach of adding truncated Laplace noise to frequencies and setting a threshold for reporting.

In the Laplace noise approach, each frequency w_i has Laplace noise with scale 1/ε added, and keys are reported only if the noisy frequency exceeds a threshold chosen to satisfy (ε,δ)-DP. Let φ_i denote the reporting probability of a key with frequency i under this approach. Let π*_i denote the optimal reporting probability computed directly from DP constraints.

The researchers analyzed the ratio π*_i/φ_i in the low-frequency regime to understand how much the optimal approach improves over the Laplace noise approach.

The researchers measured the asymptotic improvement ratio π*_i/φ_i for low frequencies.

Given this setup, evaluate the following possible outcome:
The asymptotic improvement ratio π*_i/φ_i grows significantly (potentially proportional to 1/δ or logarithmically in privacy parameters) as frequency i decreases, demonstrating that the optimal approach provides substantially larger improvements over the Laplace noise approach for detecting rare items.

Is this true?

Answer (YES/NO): NO